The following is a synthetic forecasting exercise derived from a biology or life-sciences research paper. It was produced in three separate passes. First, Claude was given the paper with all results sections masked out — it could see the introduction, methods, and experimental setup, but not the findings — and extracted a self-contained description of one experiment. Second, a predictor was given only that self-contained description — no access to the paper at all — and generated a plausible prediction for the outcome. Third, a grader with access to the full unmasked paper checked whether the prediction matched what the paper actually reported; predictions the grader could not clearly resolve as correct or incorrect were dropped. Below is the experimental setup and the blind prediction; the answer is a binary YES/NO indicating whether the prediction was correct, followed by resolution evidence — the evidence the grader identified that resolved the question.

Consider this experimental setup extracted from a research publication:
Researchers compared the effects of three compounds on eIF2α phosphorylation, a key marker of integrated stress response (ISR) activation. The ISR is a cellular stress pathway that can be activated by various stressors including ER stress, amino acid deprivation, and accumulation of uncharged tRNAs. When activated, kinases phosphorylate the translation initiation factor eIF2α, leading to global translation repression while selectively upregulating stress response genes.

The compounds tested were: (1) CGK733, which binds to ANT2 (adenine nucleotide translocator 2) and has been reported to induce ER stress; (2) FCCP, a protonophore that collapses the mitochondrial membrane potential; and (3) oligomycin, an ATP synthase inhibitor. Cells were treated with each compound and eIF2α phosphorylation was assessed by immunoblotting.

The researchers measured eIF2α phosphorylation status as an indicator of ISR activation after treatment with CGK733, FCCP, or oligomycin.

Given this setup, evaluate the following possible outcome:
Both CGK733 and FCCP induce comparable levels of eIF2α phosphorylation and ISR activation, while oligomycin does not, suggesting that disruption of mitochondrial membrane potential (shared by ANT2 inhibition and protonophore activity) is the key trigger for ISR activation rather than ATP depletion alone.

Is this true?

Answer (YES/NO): NO